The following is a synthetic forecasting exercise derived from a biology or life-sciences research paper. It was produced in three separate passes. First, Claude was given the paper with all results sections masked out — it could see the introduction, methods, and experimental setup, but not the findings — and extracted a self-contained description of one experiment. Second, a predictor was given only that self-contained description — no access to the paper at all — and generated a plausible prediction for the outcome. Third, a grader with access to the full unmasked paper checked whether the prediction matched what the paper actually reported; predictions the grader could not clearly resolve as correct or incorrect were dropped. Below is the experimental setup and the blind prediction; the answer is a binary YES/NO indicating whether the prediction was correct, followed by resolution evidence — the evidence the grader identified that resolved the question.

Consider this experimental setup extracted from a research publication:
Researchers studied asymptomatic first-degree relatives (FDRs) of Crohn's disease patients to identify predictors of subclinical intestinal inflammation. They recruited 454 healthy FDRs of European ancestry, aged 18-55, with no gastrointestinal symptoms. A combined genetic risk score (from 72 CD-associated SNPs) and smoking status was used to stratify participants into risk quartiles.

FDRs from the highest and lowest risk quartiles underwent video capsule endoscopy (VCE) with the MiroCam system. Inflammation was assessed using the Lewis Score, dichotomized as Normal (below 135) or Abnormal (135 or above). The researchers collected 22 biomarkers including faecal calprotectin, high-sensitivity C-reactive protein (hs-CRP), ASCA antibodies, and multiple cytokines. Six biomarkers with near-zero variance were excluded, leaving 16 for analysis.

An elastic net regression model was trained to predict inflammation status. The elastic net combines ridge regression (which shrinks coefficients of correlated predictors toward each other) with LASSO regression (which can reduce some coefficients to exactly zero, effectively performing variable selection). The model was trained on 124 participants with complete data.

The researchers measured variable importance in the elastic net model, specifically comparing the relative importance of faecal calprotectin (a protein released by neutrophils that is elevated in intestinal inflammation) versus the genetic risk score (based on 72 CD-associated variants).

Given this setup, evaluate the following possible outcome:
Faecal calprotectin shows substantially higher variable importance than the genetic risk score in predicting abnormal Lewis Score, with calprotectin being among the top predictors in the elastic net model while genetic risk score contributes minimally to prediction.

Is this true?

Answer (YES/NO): NO